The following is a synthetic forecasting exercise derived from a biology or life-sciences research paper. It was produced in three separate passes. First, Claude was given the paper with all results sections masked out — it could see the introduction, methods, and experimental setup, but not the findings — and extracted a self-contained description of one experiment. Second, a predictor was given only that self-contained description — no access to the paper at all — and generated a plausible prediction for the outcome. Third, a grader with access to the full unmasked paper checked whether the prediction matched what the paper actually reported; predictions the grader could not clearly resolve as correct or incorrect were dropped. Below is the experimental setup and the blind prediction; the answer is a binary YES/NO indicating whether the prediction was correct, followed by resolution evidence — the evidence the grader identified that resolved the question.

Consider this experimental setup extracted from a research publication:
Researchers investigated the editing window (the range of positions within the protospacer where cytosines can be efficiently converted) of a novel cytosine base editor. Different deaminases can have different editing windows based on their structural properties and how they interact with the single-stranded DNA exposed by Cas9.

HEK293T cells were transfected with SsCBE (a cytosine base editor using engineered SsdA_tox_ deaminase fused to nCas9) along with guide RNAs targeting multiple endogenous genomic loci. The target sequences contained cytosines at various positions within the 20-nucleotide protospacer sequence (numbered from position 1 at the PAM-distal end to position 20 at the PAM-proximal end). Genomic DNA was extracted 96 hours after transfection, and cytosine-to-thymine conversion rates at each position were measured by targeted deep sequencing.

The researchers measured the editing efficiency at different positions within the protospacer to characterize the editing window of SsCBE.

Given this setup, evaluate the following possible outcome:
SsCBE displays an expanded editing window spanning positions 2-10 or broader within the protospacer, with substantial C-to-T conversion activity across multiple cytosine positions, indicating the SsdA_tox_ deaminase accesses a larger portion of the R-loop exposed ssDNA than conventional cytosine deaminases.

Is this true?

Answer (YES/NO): NO